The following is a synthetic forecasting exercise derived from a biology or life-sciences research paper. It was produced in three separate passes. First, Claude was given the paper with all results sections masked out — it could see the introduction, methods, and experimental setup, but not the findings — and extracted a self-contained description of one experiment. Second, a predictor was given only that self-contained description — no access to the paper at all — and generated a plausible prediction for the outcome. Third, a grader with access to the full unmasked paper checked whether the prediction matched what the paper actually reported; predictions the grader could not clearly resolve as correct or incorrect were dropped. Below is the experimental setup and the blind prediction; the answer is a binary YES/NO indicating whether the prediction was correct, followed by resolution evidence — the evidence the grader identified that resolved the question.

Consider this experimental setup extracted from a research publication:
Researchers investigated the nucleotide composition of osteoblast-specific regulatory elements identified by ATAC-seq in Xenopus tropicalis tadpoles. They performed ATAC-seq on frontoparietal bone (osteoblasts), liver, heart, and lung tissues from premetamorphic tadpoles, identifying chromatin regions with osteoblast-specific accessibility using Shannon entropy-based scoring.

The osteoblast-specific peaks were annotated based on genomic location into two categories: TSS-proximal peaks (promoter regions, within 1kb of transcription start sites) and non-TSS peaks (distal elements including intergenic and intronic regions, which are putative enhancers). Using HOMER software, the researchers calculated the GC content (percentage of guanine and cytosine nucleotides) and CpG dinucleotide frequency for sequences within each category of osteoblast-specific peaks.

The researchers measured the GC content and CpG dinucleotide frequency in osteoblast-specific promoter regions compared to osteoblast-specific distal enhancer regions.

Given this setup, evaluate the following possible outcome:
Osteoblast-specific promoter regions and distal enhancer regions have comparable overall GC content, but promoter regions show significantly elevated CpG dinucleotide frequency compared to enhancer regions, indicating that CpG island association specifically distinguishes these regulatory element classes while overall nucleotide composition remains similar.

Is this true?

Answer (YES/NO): NO